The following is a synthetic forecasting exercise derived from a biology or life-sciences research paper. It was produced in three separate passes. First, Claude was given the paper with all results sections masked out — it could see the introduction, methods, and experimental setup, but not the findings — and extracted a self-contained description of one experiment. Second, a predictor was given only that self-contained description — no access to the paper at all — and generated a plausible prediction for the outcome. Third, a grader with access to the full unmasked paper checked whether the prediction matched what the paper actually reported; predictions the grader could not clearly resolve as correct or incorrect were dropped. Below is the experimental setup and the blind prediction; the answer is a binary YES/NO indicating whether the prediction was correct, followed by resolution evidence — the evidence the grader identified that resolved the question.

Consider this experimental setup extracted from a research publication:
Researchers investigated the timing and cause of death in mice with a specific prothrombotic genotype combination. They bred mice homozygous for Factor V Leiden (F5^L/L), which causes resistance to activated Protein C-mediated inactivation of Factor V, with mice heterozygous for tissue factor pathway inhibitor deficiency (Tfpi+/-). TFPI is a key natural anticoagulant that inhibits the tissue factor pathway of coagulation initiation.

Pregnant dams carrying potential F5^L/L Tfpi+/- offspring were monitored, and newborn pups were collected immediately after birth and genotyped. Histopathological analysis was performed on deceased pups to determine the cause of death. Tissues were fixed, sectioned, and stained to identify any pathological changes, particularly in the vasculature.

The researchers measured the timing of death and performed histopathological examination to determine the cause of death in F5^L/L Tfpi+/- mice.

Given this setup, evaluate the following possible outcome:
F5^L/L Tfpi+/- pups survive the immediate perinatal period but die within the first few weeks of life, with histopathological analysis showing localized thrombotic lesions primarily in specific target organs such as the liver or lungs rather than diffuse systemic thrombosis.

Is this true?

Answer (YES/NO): NO